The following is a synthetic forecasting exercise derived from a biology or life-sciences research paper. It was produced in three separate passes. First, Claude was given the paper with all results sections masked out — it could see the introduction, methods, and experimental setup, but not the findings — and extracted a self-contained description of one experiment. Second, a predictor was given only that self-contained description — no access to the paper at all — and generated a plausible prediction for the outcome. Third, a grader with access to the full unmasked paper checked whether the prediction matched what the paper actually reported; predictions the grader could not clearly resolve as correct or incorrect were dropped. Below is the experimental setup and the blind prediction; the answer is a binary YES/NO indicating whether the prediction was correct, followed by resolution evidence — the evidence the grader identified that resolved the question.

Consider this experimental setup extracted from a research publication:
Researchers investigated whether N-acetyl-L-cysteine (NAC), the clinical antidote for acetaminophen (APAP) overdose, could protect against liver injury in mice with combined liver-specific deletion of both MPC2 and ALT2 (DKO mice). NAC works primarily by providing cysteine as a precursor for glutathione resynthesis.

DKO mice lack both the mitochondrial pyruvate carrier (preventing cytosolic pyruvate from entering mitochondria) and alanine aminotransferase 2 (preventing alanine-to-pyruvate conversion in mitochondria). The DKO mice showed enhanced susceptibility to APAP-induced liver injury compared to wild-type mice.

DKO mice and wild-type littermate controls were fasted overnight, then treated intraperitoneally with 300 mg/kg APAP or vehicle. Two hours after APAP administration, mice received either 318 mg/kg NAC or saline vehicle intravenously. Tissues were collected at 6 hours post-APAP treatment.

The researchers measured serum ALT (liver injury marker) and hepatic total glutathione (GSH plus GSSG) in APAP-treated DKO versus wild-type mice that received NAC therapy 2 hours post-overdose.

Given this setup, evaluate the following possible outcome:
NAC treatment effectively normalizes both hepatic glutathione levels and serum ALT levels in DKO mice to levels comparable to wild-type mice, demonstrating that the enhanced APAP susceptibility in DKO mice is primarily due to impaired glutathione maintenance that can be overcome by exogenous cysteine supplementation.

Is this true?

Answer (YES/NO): NO